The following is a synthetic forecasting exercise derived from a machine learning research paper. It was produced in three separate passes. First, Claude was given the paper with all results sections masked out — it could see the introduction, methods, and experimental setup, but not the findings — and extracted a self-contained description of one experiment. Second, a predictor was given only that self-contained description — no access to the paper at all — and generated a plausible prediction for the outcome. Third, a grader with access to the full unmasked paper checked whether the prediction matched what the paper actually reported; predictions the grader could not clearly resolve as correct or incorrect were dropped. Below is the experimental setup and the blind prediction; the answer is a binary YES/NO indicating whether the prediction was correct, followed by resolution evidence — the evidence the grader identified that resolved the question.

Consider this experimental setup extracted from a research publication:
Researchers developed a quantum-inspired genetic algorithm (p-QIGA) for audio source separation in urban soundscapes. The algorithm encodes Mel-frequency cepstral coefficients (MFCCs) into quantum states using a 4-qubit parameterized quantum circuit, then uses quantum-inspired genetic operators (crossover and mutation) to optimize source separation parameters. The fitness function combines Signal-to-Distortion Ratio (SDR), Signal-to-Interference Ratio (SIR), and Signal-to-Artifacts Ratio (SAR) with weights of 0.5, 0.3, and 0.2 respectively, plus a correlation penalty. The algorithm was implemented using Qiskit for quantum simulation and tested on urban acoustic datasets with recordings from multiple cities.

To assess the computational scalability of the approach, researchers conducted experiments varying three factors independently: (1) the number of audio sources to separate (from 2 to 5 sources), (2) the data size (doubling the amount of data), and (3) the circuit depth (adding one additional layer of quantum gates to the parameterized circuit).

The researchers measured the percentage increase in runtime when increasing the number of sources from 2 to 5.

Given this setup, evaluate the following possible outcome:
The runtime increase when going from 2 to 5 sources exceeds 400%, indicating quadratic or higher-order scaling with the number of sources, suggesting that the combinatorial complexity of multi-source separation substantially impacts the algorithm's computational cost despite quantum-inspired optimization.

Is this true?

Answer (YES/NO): NO